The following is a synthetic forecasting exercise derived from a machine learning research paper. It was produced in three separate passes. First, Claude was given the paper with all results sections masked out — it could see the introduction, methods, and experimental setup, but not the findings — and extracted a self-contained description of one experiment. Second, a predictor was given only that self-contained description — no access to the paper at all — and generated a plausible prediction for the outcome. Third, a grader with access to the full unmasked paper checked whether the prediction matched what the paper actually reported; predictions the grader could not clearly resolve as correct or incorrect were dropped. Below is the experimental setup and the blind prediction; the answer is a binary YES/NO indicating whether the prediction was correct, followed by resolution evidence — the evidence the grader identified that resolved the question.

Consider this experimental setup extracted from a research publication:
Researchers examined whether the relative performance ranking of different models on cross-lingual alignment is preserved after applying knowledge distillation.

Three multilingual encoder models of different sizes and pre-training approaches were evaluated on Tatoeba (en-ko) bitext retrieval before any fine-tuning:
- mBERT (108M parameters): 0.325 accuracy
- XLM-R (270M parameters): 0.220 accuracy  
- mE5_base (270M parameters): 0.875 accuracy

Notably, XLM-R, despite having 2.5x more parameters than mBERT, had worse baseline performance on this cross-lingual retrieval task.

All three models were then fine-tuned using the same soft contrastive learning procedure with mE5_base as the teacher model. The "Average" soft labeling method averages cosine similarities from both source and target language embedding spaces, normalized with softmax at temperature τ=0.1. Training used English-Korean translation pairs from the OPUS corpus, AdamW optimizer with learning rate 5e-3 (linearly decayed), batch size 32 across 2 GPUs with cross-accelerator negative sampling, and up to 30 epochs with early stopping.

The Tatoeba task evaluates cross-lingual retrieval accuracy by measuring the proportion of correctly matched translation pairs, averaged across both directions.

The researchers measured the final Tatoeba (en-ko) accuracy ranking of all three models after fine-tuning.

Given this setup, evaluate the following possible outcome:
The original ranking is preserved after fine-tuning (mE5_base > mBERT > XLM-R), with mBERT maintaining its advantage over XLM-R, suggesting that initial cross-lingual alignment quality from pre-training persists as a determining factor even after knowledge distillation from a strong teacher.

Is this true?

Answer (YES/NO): NO